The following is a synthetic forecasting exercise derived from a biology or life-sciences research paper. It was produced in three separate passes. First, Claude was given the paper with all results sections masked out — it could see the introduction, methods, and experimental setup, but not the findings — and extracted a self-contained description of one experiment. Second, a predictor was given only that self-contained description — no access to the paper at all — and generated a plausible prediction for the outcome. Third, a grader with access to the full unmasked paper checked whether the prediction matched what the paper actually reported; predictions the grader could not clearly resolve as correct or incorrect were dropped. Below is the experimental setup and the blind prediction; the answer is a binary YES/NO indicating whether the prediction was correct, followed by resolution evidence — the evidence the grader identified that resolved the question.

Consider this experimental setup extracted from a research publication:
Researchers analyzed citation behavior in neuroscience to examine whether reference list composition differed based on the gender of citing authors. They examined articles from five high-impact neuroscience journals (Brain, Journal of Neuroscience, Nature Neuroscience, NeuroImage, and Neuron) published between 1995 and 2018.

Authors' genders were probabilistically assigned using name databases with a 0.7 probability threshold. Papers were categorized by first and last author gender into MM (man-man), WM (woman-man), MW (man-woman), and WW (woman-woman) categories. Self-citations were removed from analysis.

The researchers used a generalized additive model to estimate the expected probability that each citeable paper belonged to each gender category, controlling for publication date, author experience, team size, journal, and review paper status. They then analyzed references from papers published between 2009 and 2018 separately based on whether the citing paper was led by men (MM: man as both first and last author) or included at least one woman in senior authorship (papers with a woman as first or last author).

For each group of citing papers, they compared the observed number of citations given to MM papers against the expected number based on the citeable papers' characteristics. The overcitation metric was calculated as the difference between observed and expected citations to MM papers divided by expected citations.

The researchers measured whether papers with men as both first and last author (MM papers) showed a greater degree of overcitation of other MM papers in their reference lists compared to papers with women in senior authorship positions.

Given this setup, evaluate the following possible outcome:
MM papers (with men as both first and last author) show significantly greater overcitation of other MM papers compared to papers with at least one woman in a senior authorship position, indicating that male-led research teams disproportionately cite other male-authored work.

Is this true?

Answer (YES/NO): YES